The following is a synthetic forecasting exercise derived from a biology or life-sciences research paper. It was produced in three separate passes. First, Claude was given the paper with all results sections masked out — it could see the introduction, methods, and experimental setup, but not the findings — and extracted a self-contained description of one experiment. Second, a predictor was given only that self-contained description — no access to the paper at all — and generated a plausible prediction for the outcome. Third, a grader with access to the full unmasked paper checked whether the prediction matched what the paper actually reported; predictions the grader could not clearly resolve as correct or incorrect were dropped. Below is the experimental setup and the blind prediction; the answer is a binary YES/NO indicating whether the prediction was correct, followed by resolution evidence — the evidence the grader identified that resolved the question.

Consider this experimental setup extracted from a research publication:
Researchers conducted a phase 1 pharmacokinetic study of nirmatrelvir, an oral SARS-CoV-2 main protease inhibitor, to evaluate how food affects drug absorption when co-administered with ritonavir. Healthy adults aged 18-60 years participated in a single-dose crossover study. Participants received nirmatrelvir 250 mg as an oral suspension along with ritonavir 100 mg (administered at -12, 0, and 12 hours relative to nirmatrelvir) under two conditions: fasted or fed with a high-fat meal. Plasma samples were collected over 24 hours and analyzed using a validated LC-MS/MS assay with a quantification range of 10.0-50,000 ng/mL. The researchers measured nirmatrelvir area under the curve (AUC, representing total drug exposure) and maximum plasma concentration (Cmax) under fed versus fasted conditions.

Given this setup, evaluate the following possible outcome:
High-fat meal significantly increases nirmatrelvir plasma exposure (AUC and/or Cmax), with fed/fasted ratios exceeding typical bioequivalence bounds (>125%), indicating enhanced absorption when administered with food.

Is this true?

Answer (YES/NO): NO